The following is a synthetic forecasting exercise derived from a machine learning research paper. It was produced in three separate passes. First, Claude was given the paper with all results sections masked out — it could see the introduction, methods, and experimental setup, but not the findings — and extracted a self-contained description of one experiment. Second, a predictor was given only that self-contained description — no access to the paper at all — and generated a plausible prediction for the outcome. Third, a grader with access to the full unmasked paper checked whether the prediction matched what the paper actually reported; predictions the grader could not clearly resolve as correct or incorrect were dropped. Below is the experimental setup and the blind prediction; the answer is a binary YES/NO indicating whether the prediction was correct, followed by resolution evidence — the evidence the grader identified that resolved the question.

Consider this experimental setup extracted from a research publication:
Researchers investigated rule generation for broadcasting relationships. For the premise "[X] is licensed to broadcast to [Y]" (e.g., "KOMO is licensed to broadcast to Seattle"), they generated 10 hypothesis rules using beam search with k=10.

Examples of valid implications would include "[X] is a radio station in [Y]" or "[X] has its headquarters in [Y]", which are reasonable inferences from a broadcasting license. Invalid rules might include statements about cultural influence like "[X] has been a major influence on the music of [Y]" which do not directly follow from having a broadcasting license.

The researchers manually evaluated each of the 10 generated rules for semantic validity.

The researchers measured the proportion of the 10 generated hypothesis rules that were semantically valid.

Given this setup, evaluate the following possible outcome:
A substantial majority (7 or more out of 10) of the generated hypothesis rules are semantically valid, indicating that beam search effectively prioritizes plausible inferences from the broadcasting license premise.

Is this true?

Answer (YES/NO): YES